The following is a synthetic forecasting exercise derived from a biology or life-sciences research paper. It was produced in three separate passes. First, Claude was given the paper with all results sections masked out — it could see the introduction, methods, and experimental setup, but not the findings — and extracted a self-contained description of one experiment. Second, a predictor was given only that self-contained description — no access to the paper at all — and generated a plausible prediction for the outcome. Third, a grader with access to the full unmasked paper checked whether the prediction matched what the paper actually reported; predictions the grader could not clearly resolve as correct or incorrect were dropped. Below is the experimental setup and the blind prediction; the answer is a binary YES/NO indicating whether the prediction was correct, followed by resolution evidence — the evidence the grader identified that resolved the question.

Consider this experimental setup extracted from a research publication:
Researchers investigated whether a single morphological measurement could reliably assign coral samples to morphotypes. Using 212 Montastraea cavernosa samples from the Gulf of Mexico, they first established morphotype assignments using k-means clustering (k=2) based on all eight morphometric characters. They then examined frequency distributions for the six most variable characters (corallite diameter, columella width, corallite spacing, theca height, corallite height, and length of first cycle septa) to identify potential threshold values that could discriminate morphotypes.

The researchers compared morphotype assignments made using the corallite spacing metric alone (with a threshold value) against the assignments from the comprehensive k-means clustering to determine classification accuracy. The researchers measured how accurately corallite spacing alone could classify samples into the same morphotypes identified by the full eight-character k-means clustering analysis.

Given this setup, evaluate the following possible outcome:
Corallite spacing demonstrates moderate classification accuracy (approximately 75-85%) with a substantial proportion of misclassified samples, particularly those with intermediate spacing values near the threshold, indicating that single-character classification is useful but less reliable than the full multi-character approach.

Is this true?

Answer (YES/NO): NO